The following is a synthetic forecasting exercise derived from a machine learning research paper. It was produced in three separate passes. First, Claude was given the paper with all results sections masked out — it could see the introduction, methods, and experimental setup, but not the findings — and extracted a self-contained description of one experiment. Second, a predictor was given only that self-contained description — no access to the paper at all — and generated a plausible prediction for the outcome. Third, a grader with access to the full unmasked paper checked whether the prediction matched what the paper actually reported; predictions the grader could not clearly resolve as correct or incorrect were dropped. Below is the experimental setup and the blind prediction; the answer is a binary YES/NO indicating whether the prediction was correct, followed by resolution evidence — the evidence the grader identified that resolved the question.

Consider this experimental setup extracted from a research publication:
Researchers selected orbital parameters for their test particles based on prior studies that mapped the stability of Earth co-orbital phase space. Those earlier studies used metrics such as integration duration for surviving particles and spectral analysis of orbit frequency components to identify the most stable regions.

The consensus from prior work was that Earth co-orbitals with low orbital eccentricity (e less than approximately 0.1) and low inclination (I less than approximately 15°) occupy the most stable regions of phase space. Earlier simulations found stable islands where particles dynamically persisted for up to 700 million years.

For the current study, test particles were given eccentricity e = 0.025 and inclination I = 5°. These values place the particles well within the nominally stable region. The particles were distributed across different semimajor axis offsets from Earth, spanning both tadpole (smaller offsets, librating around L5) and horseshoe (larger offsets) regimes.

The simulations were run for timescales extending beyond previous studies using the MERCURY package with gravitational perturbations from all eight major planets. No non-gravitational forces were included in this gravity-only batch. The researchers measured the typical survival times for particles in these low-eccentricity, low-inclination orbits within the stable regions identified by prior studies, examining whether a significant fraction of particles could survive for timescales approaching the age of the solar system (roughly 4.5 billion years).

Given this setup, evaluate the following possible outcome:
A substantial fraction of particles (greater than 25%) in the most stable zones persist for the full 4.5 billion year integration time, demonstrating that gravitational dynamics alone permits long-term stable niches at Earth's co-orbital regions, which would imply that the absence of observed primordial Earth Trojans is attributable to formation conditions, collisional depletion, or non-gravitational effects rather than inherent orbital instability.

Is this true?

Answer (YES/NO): NO